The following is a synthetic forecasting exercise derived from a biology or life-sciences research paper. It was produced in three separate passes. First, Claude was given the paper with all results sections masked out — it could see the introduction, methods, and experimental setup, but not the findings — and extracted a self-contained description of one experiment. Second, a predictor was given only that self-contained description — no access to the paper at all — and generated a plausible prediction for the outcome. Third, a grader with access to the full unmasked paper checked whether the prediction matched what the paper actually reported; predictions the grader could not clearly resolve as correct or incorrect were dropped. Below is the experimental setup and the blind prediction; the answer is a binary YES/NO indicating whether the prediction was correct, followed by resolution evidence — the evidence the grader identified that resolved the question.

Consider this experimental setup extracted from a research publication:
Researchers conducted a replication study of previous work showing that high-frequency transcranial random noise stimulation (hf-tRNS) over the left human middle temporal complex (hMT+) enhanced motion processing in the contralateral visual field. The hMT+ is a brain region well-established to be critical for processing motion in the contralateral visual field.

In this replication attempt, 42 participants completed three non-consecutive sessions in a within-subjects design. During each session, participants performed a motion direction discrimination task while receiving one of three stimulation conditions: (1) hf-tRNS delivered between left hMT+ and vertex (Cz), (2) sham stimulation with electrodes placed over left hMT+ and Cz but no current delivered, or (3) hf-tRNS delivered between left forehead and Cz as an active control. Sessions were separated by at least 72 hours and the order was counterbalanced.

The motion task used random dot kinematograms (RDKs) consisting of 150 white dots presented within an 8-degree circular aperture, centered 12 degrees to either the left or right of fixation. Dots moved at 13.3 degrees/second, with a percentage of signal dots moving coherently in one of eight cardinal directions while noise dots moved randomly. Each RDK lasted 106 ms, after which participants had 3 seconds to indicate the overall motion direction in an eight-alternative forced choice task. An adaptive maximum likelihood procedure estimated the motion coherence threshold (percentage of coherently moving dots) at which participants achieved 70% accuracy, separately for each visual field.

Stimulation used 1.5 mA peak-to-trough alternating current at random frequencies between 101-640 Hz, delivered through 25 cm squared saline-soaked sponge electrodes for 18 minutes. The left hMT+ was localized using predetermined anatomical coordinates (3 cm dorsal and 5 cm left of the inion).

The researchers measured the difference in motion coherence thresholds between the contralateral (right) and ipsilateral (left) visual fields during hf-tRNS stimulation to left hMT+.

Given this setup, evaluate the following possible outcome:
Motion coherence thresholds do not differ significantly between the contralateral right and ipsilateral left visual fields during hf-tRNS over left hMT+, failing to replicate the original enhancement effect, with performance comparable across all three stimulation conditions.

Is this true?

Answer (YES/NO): YES